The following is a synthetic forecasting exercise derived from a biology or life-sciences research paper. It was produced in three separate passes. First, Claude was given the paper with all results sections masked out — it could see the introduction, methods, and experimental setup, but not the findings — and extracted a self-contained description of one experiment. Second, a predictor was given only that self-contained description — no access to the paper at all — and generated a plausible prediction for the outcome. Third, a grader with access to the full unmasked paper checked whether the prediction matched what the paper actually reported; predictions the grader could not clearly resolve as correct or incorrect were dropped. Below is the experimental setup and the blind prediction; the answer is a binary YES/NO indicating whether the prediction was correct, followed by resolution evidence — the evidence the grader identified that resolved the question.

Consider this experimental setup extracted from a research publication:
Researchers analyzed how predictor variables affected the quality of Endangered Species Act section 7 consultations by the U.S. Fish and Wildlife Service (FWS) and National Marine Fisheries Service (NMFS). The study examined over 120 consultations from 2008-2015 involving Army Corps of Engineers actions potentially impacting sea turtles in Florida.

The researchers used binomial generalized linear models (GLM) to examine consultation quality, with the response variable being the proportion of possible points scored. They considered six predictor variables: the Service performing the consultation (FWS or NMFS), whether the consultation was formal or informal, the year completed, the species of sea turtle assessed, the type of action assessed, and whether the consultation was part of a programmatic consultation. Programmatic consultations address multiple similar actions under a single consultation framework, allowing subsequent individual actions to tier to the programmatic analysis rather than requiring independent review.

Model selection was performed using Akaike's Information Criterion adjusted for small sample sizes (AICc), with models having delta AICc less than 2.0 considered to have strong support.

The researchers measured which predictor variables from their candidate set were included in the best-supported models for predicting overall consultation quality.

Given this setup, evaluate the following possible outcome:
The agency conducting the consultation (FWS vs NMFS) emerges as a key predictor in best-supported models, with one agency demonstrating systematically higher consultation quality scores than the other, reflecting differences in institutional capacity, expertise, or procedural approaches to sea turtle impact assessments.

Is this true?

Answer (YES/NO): YES